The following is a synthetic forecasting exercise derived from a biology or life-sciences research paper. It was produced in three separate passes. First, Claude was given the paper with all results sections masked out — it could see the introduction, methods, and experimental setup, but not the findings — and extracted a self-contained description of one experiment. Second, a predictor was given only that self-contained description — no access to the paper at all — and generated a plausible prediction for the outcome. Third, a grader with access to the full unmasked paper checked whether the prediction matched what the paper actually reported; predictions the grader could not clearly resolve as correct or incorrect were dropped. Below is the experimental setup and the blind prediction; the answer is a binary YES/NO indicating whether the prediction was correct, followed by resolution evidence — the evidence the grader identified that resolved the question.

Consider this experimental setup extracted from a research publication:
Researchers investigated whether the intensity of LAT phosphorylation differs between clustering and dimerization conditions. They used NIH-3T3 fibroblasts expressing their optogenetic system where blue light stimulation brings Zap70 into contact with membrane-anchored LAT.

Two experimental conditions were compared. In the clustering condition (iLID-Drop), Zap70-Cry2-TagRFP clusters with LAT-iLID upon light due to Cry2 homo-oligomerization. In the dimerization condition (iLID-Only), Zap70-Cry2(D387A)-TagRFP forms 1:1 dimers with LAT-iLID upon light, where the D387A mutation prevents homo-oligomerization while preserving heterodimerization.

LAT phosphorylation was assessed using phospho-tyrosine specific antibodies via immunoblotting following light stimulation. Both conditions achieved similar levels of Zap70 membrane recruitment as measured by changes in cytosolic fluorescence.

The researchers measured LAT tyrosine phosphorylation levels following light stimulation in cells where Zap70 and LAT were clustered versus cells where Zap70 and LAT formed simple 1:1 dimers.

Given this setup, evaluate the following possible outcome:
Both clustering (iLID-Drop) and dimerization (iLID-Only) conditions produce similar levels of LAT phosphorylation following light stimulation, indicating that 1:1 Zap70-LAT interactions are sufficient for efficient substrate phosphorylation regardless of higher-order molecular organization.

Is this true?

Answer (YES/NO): NO